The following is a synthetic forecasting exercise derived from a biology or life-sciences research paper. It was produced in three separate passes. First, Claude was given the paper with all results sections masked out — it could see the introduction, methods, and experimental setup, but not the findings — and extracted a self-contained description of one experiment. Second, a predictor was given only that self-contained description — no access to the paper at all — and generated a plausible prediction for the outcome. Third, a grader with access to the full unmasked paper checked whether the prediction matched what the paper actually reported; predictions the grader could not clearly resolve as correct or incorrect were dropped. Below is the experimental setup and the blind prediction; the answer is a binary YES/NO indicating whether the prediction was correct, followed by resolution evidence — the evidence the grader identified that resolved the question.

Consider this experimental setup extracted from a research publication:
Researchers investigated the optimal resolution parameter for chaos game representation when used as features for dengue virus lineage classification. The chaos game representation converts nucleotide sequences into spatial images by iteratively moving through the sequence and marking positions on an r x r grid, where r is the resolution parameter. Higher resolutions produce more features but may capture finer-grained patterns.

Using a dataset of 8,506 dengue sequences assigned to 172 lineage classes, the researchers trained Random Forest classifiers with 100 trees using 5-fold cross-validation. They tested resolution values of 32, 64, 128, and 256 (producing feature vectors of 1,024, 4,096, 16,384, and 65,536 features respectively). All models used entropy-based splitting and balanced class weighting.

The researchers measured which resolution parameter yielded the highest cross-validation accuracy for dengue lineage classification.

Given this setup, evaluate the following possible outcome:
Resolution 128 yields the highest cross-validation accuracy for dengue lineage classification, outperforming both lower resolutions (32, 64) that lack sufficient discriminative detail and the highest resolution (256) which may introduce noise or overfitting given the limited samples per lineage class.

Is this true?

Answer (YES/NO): YES